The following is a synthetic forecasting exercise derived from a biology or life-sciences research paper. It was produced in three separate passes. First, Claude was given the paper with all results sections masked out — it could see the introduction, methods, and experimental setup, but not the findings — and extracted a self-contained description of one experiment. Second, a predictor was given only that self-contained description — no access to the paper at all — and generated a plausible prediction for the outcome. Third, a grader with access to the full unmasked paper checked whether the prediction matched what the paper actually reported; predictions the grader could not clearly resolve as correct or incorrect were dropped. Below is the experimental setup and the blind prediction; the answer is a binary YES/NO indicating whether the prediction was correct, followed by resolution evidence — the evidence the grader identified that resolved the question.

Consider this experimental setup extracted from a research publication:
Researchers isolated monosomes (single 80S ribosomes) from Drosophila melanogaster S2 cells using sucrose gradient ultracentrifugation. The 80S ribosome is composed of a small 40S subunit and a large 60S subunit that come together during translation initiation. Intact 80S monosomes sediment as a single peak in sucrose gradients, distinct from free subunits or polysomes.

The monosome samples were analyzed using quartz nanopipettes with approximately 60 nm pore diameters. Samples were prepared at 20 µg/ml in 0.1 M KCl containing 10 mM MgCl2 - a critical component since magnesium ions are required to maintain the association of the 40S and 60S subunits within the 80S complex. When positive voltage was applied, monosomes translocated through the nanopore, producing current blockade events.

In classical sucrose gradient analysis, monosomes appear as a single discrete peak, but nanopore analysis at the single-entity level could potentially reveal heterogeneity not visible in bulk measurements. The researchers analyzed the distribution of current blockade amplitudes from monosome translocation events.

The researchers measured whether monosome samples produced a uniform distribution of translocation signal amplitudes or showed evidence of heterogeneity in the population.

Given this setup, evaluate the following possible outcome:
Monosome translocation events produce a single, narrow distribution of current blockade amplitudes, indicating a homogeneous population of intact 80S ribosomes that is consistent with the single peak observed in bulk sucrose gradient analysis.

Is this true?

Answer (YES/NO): YES